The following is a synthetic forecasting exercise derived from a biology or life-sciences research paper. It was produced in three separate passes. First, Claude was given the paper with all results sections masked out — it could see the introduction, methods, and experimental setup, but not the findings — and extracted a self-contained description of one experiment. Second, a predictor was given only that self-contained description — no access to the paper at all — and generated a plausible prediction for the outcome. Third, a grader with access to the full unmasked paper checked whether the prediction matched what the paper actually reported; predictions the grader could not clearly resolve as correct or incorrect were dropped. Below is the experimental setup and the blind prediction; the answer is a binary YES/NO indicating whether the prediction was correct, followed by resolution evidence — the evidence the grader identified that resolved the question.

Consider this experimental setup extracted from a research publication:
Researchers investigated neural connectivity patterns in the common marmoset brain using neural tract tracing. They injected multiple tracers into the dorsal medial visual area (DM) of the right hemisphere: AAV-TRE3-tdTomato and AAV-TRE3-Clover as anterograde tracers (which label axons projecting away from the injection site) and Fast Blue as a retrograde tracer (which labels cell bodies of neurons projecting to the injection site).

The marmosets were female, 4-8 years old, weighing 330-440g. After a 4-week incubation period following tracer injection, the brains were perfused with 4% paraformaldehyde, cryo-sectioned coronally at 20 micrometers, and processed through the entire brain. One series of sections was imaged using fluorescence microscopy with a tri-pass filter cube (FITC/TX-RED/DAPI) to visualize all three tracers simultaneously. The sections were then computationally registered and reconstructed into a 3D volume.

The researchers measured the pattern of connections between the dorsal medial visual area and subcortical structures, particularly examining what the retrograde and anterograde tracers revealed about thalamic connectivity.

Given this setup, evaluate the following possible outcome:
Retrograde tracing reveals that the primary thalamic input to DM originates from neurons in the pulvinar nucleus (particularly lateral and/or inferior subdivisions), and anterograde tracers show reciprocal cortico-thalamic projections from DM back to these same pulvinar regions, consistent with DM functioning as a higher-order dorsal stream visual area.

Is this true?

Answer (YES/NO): YES